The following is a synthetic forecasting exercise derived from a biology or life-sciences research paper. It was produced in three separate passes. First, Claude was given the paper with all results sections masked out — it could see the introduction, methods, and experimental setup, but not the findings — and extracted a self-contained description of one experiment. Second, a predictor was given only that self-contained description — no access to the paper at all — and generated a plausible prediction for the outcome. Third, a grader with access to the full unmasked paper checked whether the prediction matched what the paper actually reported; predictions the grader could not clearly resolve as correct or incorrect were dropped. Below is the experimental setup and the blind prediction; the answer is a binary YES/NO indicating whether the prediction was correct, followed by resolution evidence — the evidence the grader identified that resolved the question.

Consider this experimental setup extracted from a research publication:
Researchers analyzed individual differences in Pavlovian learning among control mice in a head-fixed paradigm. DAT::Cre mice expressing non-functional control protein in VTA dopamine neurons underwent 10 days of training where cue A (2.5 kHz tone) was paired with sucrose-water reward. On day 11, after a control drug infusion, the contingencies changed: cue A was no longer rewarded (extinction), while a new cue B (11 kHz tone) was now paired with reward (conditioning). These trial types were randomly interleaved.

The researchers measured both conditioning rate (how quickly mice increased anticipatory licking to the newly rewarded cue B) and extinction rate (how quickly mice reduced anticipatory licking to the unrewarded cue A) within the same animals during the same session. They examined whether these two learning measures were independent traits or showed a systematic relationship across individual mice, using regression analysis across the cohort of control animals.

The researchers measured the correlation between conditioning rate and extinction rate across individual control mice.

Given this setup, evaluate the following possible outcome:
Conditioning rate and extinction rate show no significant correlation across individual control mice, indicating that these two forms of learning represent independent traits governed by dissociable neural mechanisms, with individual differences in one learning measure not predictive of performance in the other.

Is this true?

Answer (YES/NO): NO